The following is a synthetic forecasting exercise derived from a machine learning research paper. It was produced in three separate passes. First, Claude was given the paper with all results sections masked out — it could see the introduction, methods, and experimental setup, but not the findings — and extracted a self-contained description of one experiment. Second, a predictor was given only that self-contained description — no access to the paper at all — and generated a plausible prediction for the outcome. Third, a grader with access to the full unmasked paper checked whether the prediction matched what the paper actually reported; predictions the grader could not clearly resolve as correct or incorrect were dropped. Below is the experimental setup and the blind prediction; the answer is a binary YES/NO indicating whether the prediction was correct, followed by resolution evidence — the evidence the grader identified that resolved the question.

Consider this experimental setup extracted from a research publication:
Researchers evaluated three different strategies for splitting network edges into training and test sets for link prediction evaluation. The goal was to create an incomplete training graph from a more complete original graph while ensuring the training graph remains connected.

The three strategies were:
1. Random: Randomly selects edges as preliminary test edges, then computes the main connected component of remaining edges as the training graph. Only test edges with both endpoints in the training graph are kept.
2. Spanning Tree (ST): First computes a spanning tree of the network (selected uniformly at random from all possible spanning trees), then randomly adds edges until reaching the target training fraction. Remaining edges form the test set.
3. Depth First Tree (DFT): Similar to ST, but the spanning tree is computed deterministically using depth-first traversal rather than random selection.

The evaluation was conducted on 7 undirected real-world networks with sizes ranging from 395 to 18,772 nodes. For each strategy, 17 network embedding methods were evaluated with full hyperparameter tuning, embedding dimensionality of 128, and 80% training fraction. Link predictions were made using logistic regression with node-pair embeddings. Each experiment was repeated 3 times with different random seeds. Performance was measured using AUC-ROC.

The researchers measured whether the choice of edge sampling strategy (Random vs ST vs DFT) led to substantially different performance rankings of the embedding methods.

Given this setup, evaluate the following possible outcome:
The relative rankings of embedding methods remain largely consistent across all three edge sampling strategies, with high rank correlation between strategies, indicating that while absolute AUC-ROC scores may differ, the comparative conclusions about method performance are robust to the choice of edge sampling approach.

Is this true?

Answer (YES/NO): YES